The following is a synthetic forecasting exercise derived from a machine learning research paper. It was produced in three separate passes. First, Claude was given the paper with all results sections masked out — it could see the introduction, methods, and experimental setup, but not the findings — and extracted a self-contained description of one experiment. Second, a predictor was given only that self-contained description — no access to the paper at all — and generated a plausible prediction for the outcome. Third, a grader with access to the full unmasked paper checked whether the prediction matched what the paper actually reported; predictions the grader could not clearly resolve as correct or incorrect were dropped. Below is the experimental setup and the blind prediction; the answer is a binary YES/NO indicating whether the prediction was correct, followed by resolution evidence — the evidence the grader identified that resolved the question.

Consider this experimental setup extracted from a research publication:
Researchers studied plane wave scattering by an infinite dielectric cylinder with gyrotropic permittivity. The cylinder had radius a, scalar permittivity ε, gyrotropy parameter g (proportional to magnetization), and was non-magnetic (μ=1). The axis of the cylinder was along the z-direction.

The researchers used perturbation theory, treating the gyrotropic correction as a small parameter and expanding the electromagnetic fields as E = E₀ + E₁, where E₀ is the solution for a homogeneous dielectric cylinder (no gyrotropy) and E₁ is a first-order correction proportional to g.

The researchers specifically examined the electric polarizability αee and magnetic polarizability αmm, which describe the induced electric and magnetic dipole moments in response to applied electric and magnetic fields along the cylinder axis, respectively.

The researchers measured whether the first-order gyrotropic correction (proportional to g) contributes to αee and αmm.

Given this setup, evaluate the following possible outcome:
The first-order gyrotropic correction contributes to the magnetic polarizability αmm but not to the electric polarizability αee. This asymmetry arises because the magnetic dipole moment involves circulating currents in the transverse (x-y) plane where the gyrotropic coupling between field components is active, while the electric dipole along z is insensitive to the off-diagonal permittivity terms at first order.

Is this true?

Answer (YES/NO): NO